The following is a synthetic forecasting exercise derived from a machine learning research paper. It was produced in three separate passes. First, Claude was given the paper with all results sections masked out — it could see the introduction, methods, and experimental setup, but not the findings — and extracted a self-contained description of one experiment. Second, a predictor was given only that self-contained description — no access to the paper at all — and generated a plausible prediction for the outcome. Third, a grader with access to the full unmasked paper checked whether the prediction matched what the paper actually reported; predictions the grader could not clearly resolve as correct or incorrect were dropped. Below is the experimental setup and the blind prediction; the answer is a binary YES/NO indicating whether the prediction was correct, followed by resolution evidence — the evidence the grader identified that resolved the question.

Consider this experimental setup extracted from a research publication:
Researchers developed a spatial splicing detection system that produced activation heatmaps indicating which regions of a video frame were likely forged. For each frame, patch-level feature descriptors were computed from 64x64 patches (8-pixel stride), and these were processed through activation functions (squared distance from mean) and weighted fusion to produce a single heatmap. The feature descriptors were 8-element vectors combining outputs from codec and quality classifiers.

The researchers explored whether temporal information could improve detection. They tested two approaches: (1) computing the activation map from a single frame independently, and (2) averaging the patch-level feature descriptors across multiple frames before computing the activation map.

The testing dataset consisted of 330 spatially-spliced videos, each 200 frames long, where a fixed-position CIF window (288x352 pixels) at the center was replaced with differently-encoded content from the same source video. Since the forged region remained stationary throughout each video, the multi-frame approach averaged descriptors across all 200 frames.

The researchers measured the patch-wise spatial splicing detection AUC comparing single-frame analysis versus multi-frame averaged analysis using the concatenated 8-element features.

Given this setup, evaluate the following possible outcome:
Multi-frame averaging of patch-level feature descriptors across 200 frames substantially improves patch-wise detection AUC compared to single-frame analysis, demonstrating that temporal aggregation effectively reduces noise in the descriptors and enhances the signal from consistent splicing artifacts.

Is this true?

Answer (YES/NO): YES